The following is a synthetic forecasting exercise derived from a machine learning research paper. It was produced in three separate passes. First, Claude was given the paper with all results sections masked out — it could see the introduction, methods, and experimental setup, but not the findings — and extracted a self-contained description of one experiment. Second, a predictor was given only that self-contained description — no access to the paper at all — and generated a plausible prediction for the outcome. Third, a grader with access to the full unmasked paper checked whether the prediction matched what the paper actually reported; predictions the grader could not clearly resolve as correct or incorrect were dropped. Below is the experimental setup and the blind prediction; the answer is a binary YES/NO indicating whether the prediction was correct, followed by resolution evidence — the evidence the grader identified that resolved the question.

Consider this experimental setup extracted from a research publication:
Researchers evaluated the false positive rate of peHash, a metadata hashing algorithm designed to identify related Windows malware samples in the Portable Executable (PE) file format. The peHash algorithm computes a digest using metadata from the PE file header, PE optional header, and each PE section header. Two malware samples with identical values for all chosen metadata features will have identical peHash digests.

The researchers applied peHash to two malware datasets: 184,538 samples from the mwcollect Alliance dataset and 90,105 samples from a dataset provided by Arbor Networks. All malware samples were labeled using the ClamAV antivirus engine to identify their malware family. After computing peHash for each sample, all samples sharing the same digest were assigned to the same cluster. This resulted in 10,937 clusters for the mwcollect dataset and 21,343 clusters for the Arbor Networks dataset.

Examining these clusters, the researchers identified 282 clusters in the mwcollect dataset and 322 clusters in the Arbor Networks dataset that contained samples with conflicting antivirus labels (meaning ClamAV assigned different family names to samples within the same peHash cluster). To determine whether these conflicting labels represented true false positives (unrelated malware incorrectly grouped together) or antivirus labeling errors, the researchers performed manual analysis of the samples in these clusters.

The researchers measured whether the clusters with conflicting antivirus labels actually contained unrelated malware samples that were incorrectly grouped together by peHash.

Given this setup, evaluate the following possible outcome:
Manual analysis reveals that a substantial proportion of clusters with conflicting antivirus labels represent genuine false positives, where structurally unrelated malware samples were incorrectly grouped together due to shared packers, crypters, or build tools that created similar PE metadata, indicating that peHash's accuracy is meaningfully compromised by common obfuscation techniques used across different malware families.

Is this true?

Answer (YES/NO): NO